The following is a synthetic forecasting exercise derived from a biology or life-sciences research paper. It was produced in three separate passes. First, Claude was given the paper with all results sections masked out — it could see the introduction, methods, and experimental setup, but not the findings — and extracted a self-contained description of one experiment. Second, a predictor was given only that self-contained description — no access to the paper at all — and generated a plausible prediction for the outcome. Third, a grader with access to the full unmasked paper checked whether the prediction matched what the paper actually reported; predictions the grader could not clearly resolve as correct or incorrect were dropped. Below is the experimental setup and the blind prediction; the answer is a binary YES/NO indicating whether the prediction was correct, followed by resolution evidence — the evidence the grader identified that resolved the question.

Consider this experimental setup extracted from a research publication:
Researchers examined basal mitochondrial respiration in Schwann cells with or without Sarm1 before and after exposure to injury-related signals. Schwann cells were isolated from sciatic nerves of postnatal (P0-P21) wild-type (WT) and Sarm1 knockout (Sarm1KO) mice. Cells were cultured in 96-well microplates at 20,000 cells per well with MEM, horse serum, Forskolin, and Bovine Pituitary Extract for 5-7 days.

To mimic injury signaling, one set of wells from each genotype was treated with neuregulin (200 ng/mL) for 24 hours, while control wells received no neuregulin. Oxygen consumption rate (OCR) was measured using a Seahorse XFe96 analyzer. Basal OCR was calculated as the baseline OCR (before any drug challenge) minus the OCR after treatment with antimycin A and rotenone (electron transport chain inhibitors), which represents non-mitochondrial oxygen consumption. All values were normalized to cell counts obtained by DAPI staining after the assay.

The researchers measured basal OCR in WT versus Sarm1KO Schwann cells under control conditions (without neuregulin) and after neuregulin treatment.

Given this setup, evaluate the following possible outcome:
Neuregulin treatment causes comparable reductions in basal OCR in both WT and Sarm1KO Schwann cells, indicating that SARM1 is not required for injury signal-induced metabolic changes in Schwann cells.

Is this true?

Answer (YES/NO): NO